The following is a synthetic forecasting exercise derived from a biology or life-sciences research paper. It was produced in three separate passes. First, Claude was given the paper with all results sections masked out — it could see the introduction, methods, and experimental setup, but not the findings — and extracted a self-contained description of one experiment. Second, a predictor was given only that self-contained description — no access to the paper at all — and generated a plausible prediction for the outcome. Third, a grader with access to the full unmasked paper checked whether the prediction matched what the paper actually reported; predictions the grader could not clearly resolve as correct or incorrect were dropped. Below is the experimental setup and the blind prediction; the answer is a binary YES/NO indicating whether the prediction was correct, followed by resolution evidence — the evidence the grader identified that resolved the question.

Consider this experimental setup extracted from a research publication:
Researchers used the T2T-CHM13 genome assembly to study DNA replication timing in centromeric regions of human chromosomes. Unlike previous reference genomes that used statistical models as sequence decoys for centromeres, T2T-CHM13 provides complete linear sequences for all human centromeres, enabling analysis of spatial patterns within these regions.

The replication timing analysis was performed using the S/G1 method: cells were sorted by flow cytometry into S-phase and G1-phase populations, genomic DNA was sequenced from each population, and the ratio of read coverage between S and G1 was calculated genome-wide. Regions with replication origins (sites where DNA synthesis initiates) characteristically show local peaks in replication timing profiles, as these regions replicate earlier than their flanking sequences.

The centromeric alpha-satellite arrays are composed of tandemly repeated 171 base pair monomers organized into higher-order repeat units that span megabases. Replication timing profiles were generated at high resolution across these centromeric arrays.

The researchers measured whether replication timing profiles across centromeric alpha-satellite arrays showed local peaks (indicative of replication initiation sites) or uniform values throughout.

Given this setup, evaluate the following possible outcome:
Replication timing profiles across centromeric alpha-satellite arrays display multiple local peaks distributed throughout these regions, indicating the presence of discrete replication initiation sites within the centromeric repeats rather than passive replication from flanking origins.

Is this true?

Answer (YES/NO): YES